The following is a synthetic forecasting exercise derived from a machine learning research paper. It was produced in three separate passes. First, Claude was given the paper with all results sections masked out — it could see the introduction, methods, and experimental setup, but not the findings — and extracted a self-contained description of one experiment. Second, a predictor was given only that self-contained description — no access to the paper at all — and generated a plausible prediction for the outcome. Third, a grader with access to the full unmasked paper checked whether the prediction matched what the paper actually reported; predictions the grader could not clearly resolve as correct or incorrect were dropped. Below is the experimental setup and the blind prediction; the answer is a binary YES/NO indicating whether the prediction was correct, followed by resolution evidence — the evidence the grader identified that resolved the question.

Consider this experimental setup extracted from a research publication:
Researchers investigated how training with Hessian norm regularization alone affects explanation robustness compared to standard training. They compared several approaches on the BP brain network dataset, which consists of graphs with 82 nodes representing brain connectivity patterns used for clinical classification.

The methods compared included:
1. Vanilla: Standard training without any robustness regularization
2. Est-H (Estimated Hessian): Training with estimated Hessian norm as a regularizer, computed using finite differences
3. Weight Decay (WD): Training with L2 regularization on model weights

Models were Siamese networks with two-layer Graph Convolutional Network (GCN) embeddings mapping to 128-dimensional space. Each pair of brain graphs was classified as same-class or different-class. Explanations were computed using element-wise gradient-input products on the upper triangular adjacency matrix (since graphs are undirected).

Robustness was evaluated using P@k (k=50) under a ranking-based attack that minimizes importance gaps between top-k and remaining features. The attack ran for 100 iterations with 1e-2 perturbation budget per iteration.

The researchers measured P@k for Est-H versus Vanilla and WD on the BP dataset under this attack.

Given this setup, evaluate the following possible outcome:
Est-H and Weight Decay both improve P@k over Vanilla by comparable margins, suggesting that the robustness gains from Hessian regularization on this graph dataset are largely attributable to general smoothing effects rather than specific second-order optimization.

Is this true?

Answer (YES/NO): NO